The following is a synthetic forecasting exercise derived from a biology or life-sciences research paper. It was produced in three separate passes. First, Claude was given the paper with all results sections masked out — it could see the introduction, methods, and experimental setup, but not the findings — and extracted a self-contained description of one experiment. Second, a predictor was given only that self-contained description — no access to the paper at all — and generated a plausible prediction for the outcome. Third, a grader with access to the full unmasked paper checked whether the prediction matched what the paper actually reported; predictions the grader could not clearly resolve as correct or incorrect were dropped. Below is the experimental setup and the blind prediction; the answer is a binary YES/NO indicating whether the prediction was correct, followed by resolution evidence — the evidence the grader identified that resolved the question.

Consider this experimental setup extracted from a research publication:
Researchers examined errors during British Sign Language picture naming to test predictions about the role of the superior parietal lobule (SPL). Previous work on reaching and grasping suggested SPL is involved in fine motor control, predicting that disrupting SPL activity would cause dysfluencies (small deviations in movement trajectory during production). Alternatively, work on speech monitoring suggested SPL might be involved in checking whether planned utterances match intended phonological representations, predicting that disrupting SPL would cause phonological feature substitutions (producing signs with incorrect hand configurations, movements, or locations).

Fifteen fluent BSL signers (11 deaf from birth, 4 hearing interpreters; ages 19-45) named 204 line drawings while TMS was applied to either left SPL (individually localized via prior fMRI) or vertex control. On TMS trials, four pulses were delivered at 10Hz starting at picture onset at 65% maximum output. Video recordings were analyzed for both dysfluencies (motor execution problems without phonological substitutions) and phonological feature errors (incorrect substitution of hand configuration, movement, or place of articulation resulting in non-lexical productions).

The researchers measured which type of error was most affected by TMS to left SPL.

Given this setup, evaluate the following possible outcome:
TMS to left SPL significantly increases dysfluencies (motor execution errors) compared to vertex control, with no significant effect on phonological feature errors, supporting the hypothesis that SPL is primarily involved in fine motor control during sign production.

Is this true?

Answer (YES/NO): NO